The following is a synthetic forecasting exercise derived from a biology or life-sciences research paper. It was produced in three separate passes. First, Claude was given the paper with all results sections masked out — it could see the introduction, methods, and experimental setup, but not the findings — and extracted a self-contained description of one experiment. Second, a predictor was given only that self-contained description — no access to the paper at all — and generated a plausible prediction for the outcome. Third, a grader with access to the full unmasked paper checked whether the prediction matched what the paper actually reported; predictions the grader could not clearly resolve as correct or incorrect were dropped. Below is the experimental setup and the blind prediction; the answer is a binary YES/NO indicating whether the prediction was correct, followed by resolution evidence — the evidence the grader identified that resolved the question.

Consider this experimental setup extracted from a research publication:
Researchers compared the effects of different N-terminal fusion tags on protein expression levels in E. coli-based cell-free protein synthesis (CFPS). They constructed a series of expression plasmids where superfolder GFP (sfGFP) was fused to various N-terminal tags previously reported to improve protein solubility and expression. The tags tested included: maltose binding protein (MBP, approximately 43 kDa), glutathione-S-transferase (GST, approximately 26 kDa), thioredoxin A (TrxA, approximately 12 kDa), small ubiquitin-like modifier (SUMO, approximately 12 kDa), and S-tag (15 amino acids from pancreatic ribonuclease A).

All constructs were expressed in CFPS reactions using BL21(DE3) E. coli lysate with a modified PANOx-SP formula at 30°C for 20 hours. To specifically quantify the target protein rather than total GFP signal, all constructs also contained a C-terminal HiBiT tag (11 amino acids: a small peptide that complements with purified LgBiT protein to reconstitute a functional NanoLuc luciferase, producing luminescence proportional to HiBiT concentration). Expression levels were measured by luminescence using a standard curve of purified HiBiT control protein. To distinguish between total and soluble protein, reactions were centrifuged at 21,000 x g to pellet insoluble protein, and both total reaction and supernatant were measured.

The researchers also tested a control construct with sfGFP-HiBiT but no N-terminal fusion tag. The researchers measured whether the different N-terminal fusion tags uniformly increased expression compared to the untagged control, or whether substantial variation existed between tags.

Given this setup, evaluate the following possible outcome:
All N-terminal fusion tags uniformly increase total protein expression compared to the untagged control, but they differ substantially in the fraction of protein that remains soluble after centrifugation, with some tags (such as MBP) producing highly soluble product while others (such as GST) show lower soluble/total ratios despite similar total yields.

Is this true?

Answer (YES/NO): NO